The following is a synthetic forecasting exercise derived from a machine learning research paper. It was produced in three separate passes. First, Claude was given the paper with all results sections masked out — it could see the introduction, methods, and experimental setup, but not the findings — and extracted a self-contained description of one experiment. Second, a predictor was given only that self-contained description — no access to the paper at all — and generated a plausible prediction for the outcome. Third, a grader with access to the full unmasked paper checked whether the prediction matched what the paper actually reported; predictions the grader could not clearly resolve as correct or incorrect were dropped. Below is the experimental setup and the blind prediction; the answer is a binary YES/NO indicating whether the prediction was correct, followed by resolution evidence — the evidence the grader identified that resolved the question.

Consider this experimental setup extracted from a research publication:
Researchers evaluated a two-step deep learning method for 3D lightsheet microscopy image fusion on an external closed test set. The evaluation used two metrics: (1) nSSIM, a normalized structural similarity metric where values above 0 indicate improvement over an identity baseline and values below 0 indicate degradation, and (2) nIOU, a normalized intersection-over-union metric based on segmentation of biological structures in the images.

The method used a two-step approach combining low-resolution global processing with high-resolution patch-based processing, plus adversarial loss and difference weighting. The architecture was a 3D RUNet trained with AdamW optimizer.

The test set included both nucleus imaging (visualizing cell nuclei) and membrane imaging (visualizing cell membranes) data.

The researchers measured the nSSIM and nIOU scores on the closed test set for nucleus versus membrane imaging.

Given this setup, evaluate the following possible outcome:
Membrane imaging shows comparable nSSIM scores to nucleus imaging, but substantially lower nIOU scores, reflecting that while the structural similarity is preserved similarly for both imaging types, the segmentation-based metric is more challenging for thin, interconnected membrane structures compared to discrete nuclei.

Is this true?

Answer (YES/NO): NO